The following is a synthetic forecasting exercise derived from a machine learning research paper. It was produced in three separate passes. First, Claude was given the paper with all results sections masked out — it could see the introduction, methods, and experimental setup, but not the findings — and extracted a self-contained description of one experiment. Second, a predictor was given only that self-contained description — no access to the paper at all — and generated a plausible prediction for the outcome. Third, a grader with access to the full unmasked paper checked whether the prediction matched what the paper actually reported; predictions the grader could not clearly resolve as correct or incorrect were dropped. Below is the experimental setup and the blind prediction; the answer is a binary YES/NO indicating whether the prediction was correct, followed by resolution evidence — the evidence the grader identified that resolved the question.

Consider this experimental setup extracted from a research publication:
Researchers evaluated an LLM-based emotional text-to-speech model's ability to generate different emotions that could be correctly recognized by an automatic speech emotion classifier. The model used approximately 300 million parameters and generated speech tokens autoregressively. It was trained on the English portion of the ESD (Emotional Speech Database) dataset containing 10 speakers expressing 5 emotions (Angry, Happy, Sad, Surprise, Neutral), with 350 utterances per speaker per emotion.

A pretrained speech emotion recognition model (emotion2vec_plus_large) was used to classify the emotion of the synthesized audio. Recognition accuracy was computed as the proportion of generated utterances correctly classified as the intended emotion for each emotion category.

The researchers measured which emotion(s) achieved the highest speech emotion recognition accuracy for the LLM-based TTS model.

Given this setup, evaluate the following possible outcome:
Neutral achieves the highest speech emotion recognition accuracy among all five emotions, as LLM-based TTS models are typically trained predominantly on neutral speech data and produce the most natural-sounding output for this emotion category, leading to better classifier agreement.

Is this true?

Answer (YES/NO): NO